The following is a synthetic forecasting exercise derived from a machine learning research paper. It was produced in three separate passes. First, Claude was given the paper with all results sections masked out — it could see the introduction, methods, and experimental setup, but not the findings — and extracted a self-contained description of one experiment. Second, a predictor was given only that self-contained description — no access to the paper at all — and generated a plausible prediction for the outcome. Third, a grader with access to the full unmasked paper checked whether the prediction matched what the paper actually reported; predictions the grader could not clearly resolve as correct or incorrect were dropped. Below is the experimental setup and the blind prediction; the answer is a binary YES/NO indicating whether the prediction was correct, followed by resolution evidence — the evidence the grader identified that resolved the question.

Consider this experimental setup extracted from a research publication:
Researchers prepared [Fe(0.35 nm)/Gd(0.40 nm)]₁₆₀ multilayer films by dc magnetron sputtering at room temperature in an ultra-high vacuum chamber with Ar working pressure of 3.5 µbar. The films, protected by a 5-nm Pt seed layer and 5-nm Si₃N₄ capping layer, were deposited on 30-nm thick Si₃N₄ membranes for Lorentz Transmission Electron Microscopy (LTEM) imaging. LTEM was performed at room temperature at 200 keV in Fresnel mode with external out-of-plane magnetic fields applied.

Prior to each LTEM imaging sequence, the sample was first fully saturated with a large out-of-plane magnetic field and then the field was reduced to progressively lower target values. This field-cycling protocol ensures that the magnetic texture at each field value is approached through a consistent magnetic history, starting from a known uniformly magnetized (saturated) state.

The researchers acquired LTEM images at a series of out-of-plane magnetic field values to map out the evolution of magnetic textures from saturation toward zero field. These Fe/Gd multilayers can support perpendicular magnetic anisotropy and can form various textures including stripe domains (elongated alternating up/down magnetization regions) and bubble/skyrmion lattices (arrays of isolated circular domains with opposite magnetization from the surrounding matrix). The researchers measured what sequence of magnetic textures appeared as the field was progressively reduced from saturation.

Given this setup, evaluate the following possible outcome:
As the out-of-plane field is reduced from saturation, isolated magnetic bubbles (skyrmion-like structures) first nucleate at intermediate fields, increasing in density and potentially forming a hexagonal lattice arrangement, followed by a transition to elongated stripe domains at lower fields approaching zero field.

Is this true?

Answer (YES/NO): NO